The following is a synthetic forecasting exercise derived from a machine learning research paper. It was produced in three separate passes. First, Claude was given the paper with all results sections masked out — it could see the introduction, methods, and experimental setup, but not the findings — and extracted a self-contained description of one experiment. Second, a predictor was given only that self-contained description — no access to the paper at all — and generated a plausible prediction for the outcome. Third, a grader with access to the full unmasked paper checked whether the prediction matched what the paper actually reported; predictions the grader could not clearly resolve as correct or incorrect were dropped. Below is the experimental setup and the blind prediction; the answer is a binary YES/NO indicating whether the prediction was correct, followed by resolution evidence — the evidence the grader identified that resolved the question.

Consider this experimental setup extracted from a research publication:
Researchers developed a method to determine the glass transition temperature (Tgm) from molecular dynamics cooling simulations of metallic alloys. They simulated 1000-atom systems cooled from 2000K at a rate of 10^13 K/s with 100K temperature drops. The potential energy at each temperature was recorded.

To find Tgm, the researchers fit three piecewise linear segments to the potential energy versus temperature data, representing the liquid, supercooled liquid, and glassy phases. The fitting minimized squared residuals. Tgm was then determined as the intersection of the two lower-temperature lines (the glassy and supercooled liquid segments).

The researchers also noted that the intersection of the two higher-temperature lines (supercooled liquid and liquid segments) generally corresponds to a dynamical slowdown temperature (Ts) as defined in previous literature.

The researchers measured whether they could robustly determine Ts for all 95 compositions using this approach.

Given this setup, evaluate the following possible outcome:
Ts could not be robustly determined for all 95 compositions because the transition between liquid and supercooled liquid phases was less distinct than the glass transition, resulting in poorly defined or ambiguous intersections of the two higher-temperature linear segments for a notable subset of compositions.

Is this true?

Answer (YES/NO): NO